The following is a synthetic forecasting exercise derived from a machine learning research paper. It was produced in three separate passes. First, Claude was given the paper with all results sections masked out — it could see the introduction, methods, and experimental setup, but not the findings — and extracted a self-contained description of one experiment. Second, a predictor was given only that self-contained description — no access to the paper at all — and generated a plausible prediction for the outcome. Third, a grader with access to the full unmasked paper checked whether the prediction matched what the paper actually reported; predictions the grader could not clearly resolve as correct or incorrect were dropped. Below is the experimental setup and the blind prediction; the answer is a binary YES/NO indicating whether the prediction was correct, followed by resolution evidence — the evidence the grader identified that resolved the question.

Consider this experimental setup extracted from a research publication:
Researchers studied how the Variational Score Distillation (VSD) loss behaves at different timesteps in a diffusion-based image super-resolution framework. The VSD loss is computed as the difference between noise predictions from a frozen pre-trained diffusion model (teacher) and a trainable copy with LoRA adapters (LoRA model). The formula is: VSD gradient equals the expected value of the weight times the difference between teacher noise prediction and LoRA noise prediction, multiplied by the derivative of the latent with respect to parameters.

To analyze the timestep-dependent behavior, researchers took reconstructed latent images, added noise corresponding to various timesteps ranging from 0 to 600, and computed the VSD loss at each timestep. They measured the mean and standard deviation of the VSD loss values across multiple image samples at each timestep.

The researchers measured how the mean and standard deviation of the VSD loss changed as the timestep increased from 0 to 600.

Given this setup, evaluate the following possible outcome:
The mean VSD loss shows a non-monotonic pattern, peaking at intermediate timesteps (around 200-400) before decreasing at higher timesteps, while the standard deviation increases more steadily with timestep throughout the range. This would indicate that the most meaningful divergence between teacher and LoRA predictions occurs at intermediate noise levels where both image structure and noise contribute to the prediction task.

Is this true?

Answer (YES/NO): NO